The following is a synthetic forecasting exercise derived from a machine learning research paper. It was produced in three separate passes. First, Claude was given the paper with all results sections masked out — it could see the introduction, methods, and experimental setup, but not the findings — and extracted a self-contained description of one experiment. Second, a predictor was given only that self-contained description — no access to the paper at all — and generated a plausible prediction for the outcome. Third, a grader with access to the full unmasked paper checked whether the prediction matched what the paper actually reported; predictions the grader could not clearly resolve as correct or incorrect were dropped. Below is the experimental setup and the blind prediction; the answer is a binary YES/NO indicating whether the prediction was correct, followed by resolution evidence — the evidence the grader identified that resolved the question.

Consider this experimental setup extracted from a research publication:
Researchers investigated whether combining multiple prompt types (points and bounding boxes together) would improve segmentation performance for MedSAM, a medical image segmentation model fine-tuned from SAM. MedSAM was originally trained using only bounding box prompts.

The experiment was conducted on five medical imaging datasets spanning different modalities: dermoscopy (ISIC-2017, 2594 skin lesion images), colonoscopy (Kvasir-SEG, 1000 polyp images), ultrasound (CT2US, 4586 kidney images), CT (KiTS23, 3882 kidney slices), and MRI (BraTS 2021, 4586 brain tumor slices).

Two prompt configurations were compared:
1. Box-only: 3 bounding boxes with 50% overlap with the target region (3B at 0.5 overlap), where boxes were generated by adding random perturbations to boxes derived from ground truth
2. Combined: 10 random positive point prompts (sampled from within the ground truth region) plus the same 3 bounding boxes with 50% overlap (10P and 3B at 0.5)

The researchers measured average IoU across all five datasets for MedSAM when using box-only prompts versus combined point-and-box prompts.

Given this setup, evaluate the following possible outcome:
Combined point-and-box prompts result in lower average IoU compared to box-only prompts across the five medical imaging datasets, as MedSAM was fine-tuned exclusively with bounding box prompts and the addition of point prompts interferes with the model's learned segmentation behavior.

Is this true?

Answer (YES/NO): YES